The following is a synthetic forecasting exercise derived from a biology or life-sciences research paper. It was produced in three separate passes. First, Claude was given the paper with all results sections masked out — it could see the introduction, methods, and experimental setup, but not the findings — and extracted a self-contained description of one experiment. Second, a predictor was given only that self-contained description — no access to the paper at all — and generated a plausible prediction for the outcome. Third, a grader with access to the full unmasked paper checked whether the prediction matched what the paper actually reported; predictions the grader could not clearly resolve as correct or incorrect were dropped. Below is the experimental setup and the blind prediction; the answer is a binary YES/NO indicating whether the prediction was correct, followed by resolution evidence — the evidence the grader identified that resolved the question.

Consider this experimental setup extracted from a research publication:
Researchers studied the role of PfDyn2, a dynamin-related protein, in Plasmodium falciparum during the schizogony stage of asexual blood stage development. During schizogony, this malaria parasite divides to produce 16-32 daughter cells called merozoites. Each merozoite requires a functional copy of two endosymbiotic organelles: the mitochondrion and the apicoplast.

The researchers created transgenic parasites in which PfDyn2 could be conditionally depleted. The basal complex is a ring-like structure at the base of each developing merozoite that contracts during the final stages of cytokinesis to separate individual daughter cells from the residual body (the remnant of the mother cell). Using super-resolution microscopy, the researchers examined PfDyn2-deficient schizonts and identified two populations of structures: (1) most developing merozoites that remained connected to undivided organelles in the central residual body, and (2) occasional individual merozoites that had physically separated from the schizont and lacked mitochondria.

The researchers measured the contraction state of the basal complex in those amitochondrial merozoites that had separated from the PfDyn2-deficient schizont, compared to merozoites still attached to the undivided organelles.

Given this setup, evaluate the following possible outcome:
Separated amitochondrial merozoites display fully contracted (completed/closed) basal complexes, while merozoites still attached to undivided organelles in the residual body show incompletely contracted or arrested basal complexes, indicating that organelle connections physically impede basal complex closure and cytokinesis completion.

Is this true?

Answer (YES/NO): YES